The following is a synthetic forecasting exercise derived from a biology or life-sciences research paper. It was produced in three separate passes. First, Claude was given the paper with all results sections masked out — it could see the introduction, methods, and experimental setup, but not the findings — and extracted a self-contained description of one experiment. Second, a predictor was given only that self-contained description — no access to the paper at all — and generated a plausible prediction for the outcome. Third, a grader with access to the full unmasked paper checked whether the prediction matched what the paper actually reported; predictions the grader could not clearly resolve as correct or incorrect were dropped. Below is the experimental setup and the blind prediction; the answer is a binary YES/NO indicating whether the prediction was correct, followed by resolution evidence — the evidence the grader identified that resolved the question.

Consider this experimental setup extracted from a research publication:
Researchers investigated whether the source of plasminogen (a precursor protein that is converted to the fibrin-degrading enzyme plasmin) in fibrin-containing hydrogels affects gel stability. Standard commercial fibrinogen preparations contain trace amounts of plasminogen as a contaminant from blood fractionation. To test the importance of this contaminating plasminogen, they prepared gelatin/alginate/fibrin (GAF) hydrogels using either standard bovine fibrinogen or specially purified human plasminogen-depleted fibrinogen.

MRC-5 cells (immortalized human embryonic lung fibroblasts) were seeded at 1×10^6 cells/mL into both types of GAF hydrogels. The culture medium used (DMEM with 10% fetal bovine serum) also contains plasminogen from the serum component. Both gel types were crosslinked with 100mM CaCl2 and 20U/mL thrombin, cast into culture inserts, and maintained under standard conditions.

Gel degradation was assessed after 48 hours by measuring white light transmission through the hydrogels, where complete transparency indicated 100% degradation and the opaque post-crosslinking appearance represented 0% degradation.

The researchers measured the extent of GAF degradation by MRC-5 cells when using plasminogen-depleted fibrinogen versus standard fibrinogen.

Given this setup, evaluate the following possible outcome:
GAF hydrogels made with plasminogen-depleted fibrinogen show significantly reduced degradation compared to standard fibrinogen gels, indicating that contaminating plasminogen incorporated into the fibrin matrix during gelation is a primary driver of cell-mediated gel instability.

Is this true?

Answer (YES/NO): NO